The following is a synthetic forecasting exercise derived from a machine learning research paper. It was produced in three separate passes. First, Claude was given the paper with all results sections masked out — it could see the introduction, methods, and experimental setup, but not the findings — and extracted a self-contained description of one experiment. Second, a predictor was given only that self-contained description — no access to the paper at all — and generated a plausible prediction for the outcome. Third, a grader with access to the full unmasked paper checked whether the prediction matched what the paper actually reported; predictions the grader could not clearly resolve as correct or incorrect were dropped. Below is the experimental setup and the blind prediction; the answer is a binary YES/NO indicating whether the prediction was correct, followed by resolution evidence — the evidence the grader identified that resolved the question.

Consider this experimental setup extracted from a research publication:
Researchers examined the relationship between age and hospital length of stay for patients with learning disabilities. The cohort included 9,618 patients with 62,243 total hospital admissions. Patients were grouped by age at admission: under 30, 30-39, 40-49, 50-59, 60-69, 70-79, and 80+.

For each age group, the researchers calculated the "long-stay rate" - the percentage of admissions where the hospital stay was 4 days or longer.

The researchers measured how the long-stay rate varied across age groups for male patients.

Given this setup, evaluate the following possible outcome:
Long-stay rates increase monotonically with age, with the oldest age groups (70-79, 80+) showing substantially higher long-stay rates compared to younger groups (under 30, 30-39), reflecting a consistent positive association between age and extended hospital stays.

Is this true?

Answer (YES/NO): NO